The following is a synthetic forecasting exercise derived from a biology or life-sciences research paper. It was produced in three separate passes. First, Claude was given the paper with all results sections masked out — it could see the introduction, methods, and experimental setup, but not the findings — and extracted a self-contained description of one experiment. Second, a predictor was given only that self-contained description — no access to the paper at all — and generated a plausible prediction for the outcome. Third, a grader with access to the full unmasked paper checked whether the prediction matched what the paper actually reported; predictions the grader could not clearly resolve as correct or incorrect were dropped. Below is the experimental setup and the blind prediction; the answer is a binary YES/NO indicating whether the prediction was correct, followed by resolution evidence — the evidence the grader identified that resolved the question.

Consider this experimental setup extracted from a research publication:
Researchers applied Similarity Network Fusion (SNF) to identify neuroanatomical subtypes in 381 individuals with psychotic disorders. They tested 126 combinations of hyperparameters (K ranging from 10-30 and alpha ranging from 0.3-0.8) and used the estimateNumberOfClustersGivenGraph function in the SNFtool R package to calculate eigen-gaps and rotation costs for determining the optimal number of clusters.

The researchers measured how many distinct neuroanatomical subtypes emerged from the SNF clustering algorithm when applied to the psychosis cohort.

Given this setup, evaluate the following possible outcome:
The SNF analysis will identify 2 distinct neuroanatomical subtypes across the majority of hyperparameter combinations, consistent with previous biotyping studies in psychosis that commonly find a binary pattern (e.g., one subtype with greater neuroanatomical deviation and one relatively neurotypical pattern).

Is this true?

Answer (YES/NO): YES